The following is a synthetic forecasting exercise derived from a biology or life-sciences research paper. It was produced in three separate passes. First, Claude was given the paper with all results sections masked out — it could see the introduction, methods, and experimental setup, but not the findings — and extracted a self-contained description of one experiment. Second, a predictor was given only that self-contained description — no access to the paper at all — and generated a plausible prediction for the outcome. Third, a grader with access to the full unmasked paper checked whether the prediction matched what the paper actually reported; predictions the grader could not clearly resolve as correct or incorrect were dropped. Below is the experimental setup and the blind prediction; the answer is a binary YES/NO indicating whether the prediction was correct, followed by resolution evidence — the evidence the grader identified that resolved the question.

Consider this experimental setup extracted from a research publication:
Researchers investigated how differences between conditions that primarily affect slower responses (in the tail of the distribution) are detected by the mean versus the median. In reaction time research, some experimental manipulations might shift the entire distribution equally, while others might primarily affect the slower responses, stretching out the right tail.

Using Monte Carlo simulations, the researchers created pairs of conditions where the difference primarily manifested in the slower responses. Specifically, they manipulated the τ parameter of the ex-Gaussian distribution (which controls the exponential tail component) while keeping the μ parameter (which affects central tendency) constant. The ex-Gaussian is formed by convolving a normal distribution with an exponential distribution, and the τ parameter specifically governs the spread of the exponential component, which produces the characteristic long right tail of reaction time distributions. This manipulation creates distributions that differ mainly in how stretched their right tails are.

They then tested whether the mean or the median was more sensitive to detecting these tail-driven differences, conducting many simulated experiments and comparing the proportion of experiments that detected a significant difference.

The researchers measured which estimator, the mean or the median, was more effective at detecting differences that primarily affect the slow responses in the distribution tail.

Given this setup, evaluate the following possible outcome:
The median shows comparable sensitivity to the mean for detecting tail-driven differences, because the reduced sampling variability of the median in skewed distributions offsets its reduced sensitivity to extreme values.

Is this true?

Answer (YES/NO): NO